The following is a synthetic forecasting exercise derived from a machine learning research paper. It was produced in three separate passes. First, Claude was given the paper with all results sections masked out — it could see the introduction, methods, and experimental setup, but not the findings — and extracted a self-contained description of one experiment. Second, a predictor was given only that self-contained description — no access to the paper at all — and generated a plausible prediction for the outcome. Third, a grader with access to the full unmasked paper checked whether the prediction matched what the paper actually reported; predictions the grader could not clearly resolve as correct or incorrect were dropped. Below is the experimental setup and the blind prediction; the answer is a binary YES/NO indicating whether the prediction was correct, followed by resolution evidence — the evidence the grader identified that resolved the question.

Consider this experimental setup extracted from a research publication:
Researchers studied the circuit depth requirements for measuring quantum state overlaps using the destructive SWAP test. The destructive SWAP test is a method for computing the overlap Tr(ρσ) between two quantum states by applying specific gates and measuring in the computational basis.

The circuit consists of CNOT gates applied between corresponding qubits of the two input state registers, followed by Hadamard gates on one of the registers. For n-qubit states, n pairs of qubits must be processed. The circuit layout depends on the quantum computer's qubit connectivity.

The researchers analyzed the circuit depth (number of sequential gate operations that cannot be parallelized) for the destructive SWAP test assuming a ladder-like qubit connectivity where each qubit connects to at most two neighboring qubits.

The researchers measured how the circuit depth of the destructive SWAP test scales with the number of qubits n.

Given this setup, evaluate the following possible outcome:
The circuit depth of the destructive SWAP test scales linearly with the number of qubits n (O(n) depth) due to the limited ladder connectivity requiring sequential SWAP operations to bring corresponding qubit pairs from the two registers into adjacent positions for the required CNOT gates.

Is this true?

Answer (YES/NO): NO